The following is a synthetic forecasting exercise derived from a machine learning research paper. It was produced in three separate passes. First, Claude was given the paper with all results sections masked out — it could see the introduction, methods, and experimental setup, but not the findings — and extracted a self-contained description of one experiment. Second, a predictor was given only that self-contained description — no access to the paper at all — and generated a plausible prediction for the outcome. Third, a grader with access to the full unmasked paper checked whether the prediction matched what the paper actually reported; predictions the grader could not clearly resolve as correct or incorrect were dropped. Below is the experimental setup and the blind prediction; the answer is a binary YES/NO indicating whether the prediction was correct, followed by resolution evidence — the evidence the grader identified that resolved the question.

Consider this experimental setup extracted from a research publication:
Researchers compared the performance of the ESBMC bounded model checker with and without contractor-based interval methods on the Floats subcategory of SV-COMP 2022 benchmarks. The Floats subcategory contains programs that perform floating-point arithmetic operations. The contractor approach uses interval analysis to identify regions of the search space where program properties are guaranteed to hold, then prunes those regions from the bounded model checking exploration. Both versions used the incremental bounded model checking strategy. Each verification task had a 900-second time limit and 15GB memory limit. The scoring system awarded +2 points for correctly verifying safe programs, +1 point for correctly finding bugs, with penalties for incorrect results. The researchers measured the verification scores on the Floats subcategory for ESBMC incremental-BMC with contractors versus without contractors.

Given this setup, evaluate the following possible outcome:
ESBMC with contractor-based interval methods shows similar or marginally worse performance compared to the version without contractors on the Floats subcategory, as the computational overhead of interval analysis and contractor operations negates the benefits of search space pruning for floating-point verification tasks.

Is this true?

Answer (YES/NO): NO